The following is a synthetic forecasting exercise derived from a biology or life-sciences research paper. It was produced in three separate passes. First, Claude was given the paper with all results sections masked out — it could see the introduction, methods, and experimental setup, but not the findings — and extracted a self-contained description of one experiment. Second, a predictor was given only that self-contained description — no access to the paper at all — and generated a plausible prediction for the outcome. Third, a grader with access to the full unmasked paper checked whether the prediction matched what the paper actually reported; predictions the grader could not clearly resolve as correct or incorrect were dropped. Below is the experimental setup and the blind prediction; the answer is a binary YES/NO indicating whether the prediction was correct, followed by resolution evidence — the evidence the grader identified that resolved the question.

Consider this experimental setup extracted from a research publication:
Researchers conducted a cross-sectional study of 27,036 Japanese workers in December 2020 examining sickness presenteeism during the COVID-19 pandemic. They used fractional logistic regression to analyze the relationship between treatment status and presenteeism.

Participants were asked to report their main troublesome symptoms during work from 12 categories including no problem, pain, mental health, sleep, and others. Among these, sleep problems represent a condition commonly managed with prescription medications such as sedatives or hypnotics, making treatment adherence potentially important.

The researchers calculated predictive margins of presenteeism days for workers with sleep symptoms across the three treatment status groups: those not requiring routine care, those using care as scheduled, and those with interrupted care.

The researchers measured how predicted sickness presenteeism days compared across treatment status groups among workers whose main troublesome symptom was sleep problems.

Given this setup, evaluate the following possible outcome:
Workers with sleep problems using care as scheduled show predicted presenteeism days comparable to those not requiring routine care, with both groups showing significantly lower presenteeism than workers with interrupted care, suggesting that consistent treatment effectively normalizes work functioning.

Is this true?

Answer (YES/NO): YES